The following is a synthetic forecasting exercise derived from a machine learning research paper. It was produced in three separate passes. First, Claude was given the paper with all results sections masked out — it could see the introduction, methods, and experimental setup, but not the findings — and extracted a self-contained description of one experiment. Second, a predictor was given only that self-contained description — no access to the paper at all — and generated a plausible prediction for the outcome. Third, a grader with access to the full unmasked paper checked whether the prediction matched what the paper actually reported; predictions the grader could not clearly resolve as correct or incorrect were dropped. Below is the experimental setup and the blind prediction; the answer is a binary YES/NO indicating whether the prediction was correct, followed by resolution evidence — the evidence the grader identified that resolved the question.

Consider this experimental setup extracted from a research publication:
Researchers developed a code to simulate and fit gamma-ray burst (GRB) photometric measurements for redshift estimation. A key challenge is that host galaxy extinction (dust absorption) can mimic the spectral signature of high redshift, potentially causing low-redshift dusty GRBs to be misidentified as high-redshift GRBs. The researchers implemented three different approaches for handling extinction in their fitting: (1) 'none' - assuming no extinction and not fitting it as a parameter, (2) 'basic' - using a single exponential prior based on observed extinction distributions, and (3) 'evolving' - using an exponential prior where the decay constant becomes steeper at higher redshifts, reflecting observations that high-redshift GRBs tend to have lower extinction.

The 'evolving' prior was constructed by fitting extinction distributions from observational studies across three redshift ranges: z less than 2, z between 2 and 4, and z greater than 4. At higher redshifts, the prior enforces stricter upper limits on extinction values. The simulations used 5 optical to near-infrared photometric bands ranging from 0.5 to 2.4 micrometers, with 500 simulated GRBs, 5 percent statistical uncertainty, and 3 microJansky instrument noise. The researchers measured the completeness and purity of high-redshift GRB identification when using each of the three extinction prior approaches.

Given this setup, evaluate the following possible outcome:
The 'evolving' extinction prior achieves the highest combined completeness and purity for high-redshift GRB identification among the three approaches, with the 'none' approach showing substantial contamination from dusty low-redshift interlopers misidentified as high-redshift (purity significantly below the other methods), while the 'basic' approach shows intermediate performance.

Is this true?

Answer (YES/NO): NO